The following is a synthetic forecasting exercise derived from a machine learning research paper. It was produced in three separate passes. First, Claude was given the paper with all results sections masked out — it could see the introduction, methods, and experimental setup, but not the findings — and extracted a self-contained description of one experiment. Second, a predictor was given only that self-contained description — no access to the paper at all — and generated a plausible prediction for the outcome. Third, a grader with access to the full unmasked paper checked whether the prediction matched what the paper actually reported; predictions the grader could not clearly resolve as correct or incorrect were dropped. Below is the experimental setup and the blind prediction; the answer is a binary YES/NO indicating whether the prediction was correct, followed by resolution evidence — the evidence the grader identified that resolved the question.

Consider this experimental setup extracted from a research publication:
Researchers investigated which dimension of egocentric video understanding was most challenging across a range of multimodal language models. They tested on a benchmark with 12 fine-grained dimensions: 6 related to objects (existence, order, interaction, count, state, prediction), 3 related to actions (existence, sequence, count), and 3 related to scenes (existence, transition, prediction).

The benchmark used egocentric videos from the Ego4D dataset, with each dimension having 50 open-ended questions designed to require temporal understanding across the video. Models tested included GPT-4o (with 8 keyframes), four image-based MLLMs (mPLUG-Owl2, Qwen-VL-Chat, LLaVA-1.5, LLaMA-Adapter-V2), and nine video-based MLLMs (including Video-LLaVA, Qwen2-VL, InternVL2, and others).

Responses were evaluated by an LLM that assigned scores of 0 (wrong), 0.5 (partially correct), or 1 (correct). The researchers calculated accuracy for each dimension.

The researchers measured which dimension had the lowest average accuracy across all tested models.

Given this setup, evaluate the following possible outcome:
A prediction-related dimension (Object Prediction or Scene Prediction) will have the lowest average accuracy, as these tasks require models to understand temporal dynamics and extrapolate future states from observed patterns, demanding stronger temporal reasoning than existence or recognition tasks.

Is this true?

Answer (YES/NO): NO